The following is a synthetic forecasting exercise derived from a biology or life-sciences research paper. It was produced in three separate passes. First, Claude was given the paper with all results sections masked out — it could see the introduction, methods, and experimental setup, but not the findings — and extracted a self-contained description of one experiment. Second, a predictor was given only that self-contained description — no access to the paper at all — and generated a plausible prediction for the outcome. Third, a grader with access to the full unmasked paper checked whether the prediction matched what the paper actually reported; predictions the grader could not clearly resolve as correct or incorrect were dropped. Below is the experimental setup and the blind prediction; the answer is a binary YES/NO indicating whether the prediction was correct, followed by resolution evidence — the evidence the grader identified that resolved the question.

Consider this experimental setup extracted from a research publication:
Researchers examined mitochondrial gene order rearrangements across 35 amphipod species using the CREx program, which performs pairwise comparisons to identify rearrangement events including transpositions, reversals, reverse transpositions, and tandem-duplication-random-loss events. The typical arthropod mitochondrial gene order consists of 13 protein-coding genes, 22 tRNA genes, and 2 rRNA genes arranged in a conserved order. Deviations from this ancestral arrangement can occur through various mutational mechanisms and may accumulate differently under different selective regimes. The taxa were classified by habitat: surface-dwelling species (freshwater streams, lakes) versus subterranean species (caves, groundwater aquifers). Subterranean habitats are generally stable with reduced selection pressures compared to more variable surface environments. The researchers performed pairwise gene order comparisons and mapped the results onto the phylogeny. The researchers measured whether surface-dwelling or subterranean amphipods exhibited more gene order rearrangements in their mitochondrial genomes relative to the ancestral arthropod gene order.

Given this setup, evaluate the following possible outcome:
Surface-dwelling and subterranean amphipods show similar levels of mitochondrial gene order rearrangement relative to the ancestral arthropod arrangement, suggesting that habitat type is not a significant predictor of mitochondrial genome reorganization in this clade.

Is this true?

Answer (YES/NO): NO